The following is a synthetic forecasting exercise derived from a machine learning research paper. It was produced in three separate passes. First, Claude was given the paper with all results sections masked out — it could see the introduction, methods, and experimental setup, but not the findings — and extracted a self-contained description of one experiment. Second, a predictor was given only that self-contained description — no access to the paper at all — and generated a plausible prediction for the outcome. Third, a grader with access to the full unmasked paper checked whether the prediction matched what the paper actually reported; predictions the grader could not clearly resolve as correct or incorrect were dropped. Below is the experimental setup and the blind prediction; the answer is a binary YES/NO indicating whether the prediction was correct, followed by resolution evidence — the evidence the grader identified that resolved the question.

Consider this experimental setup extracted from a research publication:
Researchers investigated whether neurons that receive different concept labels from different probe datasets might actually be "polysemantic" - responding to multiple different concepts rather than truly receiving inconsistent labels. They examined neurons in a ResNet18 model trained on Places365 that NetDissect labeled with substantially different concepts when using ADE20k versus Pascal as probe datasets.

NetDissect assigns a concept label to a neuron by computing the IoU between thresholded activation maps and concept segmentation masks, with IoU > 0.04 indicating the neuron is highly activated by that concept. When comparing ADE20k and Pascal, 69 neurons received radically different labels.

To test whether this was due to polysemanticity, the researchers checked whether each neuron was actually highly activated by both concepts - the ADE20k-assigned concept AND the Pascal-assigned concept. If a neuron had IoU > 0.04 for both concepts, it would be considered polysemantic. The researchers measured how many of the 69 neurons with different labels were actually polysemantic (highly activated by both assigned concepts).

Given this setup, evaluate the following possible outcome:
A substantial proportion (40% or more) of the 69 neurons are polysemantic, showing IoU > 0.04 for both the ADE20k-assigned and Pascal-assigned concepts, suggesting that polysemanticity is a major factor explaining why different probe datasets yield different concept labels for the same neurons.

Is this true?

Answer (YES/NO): NO